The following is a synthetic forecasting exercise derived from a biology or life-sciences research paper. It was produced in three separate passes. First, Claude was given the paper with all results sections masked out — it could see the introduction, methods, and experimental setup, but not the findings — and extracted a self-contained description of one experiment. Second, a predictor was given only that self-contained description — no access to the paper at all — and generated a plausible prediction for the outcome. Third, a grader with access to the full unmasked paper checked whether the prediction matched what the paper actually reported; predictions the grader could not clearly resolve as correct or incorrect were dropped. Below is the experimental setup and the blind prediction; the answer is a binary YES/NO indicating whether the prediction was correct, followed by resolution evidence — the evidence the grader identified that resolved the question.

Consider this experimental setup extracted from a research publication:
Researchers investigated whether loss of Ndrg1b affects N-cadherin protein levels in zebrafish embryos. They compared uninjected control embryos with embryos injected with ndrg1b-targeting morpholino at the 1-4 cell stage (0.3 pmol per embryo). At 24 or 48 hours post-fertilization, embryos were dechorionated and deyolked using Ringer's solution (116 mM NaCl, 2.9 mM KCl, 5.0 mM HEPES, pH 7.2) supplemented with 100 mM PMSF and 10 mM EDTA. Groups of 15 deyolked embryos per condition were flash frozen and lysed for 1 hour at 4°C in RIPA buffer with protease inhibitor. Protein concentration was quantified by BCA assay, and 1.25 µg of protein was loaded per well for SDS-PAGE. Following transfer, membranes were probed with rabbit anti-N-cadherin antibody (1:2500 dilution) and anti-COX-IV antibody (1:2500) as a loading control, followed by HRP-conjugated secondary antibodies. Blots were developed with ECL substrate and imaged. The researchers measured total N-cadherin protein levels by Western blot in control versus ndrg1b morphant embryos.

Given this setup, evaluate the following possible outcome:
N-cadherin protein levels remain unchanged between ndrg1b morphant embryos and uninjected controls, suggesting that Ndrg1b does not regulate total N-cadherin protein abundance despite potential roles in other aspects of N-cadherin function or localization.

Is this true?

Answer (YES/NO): NO